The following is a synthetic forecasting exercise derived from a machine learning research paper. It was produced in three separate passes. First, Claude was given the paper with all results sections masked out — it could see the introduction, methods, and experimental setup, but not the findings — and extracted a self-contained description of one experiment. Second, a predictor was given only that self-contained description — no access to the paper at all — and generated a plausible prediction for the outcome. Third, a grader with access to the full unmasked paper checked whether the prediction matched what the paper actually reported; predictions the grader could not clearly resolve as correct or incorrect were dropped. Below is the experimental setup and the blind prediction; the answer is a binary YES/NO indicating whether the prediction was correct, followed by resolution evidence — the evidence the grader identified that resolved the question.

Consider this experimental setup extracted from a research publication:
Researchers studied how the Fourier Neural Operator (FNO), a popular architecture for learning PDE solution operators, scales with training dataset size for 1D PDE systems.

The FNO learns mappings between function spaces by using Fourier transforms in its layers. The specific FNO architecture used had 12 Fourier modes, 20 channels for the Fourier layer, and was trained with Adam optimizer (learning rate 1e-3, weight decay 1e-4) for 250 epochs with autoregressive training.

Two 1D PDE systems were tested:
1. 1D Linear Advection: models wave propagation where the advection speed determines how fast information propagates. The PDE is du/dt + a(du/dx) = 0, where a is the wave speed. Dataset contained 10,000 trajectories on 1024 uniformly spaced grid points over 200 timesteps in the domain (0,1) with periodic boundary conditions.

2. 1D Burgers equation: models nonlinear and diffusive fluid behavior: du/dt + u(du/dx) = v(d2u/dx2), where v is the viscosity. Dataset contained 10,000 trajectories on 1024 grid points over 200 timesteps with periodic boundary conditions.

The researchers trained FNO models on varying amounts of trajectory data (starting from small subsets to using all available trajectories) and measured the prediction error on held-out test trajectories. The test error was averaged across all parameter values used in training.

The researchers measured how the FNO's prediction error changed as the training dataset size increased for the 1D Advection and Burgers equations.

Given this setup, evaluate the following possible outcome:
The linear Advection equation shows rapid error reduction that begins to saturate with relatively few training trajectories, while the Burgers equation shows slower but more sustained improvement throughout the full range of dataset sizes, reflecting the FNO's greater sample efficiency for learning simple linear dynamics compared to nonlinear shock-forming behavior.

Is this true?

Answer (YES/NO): NO